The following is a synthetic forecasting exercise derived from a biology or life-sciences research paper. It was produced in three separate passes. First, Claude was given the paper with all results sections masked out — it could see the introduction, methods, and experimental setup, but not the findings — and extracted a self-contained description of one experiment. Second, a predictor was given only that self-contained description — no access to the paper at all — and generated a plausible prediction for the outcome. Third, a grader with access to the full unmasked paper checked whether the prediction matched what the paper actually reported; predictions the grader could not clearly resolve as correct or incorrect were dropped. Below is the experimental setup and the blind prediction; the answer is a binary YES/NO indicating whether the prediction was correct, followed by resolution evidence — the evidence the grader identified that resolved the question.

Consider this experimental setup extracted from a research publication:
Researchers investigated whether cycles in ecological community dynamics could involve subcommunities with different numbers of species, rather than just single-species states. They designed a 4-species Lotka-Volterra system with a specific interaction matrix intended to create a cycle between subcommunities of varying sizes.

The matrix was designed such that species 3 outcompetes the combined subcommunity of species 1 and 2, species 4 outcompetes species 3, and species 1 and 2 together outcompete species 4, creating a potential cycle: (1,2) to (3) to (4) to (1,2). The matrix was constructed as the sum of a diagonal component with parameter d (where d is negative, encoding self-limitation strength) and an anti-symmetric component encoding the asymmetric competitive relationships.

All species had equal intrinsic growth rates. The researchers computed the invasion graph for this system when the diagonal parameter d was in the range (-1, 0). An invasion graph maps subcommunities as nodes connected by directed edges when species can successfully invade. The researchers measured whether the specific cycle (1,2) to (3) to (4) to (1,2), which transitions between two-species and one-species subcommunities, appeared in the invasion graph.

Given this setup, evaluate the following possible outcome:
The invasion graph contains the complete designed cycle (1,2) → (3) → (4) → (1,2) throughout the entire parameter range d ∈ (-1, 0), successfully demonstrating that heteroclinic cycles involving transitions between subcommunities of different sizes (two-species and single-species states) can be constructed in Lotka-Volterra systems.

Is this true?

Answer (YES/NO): YES